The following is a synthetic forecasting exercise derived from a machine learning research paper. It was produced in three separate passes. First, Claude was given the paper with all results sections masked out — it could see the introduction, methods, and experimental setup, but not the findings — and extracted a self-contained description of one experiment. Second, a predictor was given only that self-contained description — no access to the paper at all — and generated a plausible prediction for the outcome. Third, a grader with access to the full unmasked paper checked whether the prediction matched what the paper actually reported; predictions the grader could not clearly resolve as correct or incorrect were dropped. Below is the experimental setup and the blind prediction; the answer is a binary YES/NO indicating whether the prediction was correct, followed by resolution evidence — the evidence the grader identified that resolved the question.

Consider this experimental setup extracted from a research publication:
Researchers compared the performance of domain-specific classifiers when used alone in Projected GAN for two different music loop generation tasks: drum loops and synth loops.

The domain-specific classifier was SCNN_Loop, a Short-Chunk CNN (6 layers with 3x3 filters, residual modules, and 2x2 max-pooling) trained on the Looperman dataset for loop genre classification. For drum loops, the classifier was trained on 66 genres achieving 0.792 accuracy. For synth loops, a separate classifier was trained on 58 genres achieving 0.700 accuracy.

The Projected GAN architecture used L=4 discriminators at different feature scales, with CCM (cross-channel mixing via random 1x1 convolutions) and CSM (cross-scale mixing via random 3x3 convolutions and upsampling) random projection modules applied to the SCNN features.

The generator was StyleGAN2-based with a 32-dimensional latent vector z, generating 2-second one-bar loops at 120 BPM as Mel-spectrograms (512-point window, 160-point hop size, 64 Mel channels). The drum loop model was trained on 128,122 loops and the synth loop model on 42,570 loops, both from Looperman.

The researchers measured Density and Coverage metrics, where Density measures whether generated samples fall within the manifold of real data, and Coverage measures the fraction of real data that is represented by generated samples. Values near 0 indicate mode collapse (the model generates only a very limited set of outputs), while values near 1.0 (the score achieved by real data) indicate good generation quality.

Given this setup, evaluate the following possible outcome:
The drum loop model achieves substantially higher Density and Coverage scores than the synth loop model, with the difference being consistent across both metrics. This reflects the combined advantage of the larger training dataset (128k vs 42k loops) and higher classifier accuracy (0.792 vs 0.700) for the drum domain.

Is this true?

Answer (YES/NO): NO